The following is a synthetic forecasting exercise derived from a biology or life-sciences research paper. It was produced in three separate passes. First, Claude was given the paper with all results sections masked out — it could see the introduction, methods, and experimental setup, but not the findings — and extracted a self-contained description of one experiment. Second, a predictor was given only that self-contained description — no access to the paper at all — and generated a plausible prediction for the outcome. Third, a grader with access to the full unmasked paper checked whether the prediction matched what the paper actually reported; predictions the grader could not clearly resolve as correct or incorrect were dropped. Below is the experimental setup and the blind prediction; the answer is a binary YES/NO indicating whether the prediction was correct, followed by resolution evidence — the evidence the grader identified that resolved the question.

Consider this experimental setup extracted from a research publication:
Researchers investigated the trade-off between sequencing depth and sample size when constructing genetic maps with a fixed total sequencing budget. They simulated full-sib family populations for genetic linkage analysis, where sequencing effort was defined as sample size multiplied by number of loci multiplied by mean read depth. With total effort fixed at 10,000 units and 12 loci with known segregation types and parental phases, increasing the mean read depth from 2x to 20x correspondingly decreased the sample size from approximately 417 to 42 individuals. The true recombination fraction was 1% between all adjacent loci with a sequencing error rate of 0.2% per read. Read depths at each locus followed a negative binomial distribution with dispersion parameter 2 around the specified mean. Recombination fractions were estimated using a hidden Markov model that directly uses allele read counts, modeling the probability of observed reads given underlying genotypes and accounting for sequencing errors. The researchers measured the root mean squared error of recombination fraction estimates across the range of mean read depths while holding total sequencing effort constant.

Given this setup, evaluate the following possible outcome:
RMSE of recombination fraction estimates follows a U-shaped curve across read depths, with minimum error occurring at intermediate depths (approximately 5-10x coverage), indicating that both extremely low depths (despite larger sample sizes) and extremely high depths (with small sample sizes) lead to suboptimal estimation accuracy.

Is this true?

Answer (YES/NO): NO